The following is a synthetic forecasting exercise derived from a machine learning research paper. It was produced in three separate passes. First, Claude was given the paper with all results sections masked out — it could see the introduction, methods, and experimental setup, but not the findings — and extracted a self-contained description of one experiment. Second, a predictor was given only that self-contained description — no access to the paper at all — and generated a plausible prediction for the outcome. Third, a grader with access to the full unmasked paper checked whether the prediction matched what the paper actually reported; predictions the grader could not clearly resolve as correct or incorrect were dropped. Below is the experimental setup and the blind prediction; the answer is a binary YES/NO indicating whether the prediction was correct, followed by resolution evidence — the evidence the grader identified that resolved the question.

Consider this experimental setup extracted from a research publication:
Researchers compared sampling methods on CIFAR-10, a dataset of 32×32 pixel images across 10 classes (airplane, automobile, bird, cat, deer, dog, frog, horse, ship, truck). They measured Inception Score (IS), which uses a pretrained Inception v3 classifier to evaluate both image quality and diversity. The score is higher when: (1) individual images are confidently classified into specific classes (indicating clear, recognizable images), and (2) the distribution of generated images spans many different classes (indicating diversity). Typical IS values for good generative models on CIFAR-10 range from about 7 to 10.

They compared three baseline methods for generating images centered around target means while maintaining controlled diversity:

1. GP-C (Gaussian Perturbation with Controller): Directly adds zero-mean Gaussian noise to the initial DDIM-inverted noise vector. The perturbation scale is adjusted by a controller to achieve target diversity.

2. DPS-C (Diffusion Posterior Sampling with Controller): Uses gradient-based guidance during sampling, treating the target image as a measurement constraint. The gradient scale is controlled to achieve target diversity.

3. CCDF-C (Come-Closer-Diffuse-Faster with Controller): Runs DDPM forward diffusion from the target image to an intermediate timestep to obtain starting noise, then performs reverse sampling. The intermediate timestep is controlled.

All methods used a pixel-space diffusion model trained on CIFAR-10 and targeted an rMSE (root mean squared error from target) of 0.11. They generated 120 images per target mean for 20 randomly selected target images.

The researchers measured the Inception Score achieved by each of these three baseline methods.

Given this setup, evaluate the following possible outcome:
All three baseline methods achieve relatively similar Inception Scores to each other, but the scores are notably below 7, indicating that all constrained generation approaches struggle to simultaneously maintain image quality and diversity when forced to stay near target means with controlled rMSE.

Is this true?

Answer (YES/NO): NO